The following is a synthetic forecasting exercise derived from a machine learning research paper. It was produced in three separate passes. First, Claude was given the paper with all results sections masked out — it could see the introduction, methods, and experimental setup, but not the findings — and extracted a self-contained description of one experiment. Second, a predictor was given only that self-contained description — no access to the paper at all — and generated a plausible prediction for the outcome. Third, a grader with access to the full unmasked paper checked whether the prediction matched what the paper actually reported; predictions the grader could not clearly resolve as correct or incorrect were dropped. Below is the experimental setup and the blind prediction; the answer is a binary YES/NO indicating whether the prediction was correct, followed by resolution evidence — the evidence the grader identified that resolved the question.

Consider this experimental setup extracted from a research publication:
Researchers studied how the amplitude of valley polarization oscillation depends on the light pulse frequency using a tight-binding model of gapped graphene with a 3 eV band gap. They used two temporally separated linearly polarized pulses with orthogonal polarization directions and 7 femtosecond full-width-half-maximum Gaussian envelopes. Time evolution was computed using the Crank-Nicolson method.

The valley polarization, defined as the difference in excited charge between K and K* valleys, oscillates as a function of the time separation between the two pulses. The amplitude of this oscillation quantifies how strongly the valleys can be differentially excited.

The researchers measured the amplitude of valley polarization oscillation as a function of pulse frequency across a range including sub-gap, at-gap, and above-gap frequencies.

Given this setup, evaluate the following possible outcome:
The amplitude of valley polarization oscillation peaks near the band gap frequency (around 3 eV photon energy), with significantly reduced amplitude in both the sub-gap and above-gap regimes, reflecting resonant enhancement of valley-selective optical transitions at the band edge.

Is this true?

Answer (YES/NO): NO